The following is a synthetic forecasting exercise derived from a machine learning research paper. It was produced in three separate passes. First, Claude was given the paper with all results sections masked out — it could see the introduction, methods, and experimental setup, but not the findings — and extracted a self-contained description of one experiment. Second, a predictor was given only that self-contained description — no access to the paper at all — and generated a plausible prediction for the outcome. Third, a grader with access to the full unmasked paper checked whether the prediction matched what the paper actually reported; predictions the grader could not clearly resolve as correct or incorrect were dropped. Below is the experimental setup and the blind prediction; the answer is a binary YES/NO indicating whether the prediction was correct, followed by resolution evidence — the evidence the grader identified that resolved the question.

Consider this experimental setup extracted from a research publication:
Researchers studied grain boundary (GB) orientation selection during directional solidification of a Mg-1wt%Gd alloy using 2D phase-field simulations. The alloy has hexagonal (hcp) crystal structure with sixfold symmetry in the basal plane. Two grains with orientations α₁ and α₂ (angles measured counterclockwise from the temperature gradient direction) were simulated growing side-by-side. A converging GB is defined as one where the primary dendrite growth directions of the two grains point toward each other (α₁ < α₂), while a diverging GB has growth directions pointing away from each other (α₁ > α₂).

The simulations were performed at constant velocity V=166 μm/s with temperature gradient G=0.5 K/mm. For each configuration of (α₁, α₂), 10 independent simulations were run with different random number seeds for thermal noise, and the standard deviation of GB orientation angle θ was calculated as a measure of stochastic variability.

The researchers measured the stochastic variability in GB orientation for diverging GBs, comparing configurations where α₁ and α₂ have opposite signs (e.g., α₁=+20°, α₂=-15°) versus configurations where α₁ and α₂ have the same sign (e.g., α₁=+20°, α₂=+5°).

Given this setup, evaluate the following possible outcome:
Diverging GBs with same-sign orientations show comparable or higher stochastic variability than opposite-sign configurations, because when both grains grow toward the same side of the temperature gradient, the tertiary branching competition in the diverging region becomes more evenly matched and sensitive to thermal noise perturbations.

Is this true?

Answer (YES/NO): NO